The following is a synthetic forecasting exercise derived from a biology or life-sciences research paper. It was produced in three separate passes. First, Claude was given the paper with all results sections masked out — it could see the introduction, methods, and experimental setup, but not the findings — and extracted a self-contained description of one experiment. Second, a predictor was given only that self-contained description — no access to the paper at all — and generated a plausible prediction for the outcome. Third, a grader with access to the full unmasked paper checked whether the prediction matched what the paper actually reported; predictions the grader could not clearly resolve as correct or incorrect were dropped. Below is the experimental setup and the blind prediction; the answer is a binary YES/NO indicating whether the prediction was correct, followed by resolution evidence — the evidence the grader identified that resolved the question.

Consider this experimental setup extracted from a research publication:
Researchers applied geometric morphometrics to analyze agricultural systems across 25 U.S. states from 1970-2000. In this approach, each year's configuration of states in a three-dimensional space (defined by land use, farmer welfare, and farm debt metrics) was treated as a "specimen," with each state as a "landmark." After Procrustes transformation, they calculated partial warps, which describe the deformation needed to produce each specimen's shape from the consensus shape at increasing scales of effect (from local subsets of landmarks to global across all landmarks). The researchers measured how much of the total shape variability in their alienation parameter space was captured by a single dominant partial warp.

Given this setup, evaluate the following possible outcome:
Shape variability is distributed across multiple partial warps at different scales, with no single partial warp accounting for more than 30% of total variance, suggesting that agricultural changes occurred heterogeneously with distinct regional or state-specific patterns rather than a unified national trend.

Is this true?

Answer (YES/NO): NO